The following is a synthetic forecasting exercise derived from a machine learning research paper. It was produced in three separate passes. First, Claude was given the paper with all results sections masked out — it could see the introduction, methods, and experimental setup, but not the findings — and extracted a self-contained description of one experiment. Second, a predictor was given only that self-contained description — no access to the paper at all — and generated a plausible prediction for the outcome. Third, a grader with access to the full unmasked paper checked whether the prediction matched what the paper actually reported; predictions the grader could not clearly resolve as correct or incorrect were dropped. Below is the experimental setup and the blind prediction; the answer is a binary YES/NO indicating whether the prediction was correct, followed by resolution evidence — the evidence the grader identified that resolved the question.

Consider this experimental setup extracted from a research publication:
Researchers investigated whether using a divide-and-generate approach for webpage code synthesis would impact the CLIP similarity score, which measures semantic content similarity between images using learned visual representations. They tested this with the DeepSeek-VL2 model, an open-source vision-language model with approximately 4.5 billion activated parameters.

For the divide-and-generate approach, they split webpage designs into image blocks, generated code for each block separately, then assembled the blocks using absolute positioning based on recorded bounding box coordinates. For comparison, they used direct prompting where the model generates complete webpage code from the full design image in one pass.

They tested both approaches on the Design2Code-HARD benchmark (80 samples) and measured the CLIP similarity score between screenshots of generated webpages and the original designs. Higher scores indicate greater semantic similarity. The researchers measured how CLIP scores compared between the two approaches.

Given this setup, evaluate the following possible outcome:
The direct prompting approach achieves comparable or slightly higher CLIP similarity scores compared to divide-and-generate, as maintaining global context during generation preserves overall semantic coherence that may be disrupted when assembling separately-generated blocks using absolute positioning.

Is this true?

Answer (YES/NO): YES